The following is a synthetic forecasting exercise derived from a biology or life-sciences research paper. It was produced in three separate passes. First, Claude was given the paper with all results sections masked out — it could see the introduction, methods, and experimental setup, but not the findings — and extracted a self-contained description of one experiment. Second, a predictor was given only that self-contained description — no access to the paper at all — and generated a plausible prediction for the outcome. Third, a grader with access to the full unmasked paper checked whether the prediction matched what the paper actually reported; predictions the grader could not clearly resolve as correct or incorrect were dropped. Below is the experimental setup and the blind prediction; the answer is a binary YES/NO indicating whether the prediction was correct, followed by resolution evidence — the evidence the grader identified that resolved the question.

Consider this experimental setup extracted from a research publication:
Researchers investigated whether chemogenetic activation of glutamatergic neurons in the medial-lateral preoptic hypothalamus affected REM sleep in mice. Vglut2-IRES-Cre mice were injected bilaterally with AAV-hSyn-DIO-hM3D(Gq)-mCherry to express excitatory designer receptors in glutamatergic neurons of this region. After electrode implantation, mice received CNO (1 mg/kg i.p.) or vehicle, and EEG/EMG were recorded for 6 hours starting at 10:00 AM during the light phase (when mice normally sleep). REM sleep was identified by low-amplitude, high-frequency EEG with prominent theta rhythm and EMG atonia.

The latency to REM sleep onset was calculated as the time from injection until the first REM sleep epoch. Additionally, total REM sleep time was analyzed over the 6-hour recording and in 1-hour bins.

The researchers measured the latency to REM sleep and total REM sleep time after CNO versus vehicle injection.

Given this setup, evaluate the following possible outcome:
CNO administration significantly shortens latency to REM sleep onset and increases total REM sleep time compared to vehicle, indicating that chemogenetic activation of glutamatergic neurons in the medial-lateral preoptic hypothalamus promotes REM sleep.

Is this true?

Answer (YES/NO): NO